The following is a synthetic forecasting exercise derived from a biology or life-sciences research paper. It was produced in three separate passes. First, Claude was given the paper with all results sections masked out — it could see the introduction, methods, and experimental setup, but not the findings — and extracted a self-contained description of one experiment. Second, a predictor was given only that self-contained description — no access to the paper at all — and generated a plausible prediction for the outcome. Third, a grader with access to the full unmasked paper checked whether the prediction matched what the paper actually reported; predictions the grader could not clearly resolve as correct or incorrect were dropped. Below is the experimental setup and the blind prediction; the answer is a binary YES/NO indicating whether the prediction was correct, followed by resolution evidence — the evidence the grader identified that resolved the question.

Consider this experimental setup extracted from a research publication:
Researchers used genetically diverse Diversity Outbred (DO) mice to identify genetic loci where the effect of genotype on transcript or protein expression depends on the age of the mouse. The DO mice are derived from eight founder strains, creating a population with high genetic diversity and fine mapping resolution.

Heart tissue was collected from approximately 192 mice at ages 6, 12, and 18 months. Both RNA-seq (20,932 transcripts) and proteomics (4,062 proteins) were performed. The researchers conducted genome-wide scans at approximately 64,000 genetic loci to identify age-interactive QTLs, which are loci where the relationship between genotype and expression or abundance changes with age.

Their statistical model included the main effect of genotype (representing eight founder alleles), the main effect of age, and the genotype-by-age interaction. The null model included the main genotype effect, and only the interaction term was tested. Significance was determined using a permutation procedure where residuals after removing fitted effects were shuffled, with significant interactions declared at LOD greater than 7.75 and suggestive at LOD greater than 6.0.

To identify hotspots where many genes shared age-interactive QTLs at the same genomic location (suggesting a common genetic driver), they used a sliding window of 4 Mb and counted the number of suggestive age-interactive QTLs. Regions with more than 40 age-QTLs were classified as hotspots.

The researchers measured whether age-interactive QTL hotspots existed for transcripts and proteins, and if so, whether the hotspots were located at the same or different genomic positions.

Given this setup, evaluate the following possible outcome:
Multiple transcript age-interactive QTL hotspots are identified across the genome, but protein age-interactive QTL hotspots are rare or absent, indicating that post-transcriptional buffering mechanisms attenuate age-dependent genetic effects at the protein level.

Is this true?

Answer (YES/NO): NO